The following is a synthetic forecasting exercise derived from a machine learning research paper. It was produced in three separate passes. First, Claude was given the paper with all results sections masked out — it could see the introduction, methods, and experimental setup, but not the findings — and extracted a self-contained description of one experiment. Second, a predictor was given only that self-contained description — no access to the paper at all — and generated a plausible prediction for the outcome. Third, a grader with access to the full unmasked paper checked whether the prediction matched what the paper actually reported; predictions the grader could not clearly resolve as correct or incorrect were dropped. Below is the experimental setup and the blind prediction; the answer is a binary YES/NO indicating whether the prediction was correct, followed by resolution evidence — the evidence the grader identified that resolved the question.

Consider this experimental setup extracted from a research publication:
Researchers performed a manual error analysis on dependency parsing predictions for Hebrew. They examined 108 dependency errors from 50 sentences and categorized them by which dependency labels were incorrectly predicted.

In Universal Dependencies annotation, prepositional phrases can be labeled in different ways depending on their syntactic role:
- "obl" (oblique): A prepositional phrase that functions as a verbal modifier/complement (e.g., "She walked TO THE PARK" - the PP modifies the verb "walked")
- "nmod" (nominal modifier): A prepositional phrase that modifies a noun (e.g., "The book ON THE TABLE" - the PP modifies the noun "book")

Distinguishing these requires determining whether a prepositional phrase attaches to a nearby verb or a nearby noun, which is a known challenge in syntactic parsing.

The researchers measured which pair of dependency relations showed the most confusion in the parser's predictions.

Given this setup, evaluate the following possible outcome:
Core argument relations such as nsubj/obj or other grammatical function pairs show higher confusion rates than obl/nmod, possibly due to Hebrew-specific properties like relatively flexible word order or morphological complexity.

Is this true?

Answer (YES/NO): NO